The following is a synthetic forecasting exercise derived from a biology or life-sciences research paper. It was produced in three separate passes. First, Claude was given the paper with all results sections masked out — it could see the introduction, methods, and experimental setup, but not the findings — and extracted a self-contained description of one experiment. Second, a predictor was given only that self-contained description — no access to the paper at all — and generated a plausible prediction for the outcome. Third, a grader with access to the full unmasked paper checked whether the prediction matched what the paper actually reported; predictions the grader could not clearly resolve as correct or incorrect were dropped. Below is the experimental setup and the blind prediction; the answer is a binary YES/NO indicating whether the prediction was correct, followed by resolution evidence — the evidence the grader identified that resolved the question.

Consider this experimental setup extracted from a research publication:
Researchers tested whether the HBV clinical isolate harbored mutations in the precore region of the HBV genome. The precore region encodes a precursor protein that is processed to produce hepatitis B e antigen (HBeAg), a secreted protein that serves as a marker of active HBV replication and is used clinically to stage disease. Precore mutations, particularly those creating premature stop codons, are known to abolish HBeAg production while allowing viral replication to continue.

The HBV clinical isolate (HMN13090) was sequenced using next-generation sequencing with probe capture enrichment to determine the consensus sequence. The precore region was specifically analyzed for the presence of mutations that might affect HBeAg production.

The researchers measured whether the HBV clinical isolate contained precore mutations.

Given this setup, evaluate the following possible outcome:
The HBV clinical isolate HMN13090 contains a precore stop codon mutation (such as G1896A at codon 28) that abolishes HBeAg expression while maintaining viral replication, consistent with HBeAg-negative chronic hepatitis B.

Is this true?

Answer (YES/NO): YES